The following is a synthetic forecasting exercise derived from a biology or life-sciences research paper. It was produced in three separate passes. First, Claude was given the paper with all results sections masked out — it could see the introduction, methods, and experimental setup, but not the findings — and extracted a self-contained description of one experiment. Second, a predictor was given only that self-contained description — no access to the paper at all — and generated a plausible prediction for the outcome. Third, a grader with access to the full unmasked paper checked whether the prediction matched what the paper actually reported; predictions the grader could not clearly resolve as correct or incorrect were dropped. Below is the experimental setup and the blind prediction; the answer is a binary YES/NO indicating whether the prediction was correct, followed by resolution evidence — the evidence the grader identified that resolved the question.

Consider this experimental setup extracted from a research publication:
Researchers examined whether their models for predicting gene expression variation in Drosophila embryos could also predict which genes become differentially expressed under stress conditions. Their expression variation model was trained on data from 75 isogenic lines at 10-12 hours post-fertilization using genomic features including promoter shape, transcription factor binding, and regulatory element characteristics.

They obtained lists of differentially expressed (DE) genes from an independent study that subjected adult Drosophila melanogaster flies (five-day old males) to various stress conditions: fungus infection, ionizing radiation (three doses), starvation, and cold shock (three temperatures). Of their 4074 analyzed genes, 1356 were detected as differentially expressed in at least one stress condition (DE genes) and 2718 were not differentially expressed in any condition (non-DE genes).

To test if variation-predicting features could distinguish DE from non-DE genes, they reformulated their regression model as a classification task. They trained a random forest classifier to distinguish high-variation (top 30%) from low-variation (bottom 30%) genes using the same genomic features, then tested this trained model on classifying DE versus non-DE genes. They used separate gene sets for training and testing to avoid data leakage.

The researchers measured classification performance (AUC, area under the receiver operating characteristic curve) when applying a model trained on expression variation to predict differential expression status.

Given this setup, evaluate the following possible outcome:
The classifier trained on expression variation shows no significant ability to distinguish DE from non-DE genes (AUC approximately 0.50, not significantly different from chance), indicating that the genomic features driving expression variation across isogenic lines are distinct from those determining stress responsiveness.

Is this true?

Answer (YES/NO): NO